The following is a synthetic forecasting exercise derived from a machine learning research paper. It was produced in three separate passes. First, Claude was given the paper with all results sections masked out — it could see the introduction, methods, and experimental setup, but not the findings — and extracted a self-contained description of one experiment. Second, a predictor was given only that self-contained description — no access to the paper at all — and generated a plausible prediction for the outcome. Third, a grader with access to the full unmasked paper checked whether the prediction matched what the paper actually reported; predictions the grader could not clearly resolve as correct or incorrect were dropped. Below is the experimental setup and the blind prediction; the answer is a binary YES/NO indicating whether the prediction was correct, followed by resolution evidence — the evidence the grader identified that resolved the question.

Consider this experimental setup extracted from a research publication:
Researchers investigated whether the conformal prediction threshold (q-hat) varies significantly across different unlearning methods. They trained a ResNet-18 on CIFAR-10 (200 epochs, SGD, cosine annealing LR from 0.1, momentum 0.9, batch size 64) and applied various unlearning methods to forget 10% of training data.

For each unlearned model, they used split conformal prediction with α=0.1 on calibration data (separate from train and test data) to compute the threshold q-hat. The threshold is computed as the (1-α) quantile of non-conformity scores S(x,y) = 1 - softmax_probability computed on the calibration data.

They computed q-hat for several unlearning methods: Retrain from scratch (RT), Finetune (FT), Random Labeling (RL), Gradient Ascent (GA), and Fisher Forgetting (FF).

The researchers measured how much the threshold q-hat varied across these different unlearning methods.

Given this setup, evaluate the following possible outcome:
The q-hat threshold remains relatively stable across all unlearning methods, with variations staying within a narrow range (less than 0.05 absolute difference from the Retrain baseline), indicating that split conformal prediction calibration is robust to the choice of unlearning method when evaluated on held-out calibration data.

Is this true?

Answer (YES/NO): NO